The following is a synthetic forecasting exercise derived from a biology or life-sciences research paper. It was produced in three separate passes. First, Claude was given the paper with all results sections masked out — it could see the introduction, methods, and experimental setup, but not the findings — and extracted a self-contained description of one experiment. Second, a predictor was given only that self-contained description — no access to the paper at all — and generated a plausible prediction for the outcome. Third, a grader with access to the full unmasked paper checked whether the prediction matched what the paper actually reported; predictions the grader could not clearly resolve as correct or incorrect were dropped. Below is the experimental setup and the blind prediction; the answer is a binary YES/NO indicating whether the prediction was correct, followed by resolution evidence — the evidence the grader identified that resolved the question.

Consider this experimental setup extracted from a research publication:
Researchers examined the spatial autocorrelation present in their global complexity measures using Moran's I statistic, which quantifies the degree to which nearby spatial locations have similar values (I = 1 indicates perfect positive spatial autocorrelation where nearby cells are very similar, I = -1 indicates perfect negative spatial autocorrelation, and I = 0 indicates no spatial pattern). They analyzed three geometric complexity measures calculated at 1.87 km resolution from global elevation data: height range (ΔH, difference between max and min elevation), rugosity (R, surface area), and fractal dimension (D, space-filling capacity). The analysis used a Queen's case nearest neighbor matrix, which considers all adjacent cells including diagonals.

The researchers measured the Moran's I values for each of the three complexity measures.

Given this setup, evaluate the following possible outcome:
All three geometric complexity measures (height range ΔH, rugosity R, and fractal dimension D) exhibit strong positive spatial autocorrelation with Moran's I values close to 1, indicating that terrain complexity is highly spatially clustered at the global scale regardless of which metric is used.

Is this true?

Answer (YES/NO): NO